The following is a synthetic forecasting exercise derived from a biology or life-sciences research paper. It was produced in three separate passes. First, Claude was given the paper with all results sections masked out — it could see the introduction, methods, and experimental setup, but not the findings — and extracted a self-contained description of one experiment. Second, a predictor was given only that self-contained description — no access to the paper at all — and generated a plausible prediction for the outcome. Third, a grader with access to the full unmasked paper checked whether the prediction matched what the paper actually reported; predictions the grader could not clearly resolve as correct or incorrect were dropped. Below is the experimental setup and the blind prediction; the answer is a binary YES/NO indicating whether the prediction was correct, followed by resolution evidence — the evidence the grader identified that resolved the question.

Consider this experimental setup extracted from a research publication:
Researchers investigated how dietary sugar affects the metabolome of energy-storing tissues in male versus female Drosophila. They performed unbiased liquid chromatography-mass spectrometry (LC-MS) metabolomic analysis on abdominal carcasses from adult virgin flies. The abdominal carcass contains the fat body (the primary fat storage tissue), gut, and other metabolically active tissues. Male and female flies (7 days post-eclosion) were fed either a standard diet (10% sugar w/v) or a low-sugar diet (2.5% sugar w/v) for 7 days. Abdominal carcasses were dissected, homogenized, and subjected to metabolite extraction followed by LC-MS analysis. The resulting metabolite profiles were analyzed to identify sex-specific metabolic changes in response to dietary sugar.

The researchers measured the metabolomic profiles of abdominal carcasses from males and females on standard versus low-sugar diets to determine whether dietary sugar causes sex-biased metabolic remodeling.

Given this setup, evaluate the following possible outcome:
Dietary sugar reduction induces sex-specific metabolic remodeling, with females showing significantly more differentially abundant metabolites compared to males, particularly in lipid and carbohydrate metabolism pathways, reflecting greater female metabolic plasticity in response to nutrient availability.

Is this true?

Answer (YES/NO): YES